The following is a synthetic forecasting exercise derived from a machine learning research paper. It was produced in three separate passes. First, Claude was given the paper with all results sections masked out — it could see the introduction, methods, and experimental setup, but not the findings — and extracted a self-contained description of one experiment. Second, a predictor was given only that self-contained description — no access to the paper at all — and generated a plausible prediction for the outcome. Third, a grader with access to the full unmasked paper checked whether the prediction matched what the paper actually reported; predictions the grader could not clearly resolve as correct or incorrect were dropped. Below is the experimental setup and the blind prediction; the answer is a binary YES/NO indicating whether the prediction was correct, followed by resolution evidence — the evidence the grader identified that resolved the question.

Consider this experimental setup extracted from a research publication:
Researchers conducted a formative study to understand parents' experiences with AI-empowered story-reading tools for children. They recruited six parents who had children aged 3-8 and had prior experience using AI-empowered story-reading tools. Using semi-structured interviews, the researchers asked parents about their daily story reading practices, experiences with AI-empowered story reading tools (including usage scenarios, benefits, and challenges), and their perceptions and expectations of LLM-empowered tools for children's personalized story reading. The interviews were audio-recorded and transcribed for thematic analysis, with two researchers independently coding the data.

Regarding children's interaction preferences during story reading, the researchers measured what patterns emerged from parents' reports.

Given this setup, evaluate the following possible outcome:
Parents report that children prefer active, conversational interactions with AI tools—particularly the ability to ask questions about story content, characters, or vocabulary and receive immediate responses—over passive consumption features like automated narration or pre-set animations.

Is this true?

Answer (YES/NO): NO